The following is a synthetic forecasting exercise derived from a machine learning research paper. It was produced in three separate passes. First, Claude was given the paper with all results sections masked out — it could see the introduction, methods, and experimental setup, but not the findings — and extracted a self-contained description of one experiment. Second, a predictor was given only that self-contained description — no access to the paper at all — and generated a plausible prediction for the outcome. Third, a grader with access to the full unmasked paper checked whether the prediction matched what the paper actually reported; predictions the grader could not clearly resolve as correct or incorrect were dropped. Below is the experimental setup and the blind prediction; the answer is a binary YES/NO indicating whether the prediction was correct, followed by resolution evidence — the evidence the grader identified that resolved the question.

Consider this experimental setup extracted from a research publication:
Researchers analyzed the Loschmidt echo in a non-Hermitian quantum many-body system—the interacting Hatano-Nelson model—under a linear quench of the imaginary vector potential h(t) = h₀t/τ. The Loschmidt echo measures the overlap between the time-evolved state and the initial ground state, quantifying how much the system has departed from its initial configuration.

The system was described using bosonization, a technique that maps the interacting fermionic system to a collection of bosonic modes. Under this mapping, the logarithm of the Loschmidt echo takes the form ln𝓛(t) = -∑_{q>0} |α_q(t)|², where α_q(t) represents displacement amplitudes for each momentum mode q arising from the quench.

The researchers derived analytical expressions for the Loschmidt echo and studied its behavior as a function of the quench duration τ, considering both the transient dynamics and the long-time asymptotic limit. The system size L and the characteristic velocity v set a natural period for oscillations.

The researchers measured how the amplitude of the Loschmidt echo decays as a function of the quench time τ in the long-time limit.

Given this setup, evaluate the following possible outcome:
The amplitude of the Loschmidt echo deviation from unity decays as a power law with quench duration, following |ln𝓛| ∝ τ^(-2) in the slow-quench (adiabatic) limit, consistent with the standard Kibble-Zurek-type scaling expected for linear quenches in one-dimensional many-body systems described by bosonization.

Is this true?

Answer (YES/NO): NO